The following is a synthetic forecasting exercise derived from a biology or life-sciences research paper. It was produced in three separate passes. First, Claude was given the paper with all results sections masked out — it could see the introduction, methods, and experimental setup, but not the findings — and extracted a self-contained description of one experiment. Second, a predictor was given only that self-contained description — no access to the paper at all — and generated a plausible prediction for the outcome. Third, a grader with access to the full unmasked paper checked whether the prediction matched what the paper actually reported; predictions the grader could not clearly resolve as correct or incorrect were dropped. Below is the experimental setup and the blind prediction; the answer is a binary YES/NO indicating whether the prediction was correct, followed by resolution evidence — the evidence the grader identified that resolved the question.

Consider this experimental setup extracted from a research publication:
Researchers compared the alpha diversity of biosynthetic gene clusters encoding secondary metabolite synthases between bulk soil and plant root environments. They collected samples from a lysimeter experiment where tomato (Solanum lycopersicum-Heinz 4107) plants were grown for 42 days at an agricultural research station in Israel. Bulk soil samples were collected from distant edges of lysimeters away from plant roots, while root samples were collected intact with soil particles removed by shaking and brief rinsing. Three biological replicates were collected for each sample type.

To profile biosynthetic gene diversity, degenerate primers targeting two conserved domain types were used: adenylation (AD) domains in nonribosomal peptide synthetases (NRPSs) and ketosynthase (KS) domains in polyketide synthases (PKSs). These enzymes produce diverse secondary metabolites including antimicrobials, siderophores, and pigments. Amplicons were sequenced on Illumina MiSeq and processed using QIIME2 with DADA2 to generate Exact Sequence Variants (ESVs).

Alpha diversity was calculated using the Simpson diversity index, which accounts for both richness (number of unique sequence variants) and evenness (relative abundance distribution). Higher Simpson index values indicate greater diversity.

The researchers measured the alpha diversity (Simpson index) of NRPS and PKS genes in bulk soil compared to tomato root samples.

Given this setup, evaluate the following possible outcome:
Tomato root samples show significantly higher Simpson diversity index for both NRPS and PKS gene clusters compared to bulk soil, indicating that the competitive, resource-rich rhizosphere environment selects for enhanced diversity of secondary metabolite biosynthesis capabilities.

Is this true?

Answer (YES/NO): NO